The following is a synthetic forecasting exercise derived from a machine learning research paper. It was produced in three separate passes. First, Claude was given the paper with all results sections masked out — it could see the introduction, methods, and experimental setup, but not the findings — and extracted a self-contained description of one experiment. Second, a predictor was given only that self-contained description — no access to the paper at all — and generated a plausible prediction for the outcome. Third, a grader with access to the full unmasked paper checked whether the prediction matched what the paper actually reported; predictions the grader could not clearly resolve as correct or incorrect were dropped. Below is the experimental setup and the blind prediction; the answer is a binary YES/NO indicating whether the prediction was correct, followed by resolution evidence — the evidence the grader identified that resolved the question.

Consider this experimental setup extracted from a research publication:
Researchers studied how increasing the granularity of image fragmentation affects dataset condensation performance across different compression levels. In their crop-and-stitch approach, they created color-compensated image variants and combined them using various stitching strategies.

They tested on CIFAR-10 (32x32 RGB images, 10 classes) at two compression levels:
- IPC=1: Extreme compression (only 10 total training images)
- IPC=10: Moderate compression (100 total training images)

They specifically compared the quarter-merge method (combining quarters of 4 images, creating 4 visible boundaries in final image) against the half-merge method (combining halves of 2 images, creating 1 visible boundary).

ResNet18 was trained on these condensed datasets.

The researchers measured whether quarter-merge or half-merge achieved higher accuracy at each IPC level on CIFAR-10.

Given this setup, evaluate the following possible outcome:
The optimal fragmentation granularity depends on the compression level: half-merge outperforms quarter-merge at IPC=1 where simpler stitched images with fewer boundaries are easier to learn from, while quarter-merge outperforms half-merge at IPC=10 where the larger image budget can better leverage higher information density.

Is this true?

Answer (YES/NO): YES